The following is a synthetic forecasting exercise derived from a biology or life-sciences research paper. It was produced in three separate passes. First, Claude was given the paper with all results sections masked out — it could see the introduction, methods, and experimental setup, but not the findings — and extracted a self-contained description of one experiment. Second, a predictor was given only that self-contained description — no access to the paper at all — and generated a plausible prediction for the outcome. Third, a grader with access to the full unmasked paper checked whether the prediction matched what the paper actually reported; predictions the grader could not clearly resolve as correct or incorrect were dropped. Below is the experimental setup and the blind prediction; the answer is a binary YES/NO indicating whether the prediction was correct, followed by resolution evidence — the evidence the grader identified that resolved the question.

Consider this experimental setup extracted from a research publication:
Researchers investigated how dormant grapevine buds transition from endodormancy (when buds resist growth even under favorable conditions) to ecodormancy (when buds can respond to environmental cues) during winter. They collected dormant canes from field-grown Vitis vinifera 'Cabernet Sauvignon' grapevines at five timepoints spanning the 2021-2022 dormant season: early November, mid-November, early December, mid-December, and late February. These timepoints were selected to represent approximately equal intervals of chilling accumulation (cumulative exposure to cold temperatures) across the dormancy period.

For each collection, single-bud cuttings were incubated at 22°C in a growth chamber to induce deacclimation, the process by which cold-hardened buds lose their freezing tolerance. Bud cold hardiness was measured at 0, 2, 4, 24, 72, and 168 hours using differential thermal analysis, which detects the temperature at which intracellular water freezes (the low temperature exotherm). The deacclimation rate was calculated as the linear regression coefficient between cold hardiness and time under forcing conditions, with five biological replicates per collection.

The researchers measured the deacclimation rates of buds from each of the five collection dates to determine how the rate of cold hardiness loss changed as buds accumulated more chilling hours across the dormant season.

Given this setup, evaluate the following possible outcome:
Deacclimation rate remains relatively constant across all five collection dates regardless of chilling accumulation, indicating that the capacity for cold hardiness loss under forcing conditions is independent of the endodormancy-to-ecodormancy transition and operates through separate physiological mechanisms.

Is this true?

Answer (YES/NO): NO